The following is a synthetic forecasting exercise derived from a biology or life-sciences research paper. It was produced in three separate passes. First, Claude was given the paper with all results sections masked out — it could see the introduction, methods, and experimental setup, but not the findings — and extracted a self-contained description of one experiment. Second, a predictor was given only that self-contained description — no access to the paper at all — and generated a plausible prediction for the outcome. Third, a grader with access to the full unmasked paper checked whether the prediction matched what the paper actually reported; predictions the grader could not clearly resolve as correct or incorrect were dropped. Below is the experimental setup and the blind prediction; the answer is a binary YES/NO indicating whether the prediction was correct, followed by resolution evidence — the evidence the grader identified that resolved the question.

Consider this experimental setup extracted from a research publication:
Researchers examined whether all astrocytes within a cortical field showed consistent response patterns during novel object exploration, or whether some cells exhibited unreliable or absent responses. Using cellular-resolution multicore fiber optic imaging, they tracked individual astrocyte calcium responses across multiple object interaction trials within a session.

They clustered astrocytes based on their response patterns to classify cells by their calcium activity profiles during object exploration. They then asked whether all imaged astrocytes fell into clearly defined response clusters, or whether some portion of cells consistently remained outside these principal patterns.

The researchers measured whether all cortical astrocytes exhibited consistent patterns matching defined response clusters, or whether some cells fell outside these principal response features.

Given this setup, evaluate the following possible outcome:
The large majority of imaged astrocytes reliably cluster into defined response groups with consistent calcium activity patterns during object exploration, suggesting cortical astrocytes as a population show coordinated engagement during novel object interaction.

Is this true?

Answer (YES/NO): NO